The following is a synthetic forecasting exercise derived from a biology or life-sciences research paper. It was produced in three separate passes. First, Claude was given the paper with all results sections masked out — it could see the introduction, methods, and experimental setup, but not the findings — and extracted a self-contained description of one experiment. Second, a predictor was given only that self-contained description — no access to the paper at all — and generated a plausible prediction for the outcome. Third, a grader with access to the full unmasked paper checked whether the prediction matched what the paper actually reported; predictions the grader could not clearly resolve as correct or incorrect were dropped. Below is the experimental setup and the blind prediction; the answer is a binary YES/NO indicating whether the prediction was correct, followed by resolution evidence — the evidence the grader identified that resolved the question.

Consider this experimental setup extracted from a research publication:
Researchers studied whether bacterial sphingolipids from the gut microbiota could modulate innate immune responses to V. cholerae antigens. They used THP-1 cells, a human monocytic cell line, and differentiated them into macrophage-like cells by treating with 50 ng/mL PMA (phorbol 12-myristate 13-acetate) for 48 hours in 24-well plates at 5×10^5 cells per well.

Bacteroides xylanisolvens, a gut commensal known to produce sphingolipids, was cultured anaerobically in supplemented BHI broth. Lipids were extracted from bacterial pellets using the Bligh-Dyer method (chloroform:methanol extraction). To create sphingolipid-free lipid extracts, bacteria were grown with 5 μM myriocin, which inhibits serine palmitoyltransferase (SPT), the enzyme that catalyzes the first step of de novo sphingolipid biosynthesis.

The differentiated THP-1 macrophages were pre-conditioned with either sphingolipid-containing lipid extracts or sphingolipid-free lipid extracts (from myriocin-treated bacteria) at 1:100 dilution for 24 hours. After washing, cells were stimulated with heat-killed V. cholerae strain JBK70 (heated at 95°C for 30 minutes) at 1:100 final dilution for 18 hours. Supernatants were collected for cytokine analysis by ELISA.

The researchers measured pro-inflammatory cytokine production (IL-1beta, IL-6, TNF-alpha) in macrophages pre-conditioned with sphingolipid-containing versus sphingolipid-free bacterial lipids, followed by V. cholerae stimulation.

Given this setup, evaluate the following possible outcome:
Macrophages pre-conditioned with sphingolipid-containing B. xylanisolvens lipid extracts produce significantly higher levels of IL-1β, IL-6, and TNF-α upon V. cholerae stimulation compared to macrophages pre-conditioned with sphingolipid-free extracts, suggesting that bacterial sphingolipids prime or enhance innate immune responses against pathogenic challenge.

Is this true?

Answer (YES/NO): YES